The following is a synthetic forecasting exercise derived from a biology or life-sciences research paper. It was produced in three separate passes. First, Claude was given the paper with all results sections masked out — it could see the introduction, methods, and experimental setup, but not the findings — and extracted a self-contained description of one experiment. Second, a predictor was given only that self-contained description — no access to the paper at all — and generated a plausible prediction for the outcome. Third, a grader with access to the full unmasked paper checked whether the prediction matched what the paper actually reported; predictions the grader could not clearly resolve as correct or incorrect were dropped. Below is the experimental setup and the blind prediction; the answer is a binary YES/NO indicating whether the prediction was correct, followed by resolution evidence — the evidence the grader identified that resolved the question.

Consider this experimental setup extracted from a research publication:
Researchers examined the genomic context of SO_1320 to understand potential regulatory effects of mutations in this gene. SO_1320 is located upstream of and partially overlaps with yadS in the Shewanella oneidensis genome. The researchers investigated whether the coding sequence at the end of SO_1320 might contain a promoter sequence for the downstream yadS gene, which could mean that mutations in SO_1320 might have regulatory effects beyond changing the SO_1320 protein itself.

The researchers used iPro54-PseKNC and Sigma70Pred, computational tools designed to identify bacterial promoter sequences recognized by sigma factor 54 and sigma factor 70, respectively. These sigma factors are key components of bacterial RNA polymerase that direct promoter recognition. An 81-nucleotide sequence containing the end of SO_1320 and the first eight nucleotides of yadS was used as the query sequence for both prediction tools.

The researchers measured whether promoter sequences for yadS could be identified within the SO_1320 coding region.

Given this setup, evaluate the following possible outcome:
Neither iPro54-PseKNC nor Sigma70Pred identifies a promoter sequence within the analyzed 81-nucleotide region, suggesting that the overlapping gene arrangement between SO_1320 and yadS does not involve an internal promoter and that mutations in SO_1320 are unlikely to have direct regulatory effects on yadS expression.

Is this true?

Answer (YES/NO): NO